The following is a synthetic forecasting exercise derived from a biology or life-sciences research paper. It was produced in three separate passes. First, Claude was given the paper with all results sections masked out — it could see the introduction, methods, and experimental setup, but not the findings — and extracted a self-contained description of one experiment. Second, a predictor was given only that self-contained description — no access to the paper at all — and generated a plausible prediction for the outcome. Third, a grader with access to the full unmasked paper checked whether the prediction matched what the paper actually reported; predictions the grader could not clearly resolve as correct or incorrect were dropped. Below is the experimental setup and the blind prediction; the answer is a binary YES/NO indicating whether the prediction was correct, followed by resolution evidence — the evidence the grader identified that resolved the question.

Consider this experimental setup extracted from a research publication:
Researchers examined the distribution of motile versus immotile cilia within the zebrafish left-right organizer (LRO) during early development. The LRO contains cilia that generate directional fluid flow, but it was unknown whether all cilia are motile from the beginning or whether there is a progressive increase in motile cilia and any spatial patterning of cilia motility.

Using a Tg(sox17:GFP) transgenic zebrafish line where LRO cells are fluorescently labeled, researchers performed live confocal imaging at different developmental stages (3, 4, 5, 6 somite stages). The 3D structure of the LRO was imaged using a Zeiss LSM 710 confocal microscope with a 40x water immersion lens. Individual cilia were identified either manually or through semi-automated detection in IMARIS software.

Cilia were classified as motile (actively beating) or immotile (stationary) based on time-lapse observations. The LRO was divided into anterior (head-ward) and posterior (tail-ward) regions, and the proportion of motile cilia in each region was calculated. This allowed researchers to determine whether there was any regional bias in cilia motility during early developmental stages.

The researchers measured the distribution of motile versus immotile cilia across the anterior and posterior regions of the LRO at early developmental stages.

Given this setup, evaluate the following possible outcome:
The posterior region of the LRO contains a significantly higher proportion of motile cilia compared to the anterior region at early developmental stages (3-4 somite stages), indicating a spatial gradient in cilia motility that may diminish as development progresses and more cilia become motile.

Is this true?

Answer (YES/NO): NO